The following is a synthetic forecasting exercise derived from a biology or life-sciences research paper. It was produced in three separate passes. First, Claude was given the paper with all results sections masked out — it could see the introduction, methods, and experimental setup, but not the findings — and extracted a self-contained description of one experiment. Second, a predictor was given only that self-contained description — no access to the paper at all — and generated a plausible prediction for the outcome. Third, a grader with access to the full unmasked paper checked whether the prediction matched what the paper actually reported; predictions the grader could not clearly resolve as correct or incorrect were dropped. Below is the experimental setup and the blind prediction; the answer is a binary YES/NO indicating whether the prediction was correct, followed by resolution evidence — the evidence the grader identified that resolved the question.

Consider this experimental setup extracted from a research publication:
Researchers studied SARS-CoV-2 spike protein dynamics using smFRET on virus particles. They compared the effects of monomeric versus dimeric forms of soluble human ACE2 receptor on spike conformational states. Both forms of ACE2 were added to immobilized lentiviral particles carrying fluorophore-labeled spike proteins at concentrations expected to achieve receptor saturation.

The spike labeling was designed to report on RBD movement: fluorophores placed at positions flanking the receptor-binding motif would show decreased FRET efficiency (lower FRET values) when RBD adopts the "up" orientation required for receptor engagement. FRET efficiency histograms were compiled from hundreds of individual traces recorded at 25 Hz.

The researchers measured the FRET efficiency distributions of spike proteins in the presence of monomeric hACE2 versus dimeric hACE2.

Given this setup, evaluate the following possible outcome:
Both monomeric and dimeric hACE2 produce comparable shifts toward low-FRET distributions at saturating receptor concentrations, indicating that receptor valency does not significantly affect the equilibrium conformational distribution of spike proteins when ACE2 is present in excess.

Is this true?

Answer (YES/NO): NO